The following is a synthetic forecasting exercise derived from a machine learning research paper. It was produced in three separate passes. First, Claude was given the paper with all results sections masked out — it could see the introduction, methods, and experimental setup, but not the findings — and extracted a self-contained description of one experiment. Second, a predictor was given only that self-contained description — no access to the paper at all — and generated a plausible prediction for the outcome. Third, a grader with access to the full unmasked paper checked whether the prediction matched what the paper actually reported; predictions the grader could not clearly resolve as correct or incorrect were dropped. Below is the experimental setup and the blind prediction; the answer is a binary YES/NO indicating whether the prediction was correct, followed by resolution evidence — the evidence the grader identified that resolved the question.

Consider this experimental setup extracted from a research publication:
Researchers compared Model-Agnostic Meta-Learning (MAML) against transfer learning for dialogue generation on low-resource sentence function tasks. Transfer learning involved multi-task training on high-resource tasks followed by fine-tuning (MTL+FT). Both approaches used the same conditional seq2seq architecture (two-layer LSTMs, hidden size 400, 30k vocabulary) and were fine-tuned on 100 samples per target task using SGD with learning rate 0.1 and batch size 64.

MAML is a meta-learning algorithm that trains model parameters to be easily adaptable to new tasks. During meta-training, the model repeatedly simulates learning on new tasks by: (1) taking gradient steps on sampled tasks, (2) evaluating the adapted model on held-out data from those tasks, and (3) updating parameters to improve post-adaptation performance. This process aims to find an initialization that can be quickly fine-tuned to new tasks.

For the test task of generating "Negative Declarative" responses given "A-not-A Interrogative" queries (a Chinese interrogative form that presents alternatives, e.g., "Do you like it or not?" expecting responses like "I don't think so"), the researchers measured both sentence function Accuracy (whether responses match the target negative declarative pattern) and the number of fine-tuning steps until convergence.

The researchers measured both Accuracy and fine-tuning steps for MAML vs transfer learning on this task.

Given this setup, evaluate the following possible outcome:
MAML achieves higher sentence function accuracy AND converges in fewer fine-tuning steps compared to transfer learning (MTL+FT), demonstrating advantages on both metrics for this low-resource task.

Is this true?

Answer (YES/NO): YES